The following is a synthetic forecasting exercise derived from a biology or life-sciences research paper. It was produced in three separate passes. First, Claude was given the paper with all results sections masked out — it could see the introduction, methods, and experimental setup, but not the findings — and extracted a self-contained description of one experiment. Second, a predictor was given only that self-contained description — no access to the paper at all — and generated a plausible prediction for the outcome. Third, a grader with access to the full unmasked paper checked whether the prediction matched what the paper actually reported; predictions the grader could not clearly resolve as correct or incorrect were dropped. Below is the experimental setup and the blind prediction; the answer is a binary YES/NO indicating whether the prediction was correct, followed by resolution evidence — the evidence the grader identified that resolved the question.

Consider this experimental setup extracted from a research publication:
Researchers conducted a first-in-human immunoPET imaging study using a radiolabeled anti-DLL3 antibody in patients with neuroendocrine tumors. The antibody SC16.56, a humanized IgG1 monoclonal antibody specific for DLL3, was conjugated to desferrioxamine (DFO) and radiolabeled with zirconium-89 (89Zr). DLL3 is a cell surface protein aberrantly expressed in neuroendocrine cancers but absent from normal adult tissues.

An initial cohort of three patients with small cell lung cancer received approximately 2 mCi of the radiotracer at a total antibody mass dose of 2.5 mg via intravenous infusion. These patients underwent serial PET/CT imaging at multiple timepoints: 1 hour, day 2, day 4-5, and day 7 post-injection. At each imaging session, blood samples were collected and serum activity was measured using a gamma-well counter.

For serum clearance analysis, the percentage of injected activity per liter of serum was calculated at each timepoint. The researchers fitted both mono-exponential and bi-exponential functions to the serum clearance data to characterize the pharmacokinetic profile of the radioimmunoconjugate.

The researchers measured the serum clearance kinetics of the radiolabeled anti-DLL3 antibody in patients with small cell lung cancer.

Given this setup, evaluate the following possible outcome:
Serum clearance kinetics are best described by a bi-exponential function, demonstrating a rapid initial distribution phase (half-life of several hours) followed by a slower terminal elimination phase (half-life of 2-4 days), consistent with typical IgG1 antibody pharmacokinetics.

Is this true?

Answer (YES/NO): NO